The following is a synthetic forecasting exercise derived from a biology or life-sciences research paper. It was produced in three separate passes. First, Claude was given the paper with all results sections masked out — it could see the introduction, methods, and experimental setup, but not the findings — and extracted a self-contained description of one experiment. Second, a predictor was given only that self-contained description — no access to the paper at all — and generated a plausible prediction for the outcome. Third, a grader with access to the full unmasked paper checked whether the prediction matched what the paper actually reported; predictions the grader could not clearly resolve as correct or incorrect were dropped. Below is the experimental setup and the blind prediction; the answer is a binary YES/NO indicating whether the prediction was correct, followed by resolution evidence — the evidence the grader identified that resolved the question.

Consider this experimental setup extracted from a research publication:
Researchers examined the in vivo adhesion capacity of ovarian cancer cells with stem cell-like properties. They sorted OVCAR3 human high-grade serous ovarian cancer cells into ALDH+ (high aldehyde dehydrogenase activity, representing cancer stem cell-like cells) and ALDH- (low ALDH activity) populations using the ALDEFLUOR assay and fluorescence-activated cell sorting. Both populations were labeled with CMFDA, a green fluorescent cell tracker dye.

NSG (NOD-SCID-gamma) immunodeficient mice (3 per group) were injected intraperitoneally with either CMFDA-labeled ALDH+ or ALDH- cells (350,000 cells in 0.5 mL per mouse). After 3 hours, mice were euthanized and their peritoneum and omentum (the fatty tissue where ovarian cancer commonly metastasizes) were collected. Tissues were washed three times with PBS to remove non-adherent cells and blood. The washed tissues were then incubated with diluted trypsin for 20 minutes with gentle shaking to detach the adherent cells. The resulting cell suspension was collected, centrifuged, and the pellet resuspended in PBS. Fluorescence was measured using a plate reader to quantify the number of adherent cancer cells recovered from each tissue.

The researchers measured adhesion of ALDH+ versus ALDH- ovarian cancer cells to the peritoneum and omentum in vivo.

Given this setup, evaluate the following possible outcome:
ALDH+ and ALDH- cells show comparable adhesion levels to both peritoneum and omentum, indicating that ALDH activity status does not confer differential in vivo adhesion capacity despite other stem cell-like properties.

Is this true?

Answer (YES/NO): NO